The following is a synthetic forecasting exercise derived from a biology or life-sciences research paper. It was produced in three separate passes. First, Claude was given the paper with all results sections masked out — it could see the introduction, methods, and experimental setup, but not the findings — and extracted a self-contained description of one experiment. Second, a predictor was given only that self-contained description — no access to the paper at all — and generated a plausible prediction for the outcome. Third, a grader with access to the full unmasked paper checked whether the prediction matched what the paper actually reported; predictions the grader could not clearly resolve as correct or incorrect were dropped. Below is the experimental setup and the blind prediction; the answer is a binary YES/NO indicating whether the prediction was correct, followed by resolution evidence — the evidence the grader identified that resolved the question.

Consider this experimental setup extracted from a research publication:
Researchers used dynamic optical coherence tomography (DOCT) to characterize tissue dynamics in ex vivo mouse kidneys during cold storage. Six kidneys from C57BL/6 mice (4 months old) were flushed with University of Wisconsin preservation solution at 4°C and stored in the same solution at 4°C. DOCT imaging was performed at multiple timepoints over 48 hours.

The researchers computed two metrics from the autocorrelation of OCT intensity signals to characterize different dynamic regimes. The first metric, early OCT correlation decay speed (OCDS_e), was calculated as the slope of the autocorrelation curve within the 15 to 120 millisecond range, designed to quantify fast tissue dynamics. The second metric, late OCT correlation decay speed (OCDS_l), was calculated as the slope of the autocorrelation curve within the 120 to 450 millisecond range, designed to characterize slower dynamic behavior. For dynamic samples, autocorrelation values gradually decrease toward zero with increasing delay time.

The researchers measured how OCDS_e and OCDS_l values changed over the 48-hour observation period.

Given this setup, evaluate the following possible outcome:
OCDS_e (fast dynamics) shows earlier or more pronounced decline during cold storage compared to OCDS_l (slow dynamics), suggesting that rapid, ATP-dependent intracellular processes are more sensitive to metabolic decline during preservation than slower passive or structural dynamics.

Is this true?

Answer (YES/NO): NO